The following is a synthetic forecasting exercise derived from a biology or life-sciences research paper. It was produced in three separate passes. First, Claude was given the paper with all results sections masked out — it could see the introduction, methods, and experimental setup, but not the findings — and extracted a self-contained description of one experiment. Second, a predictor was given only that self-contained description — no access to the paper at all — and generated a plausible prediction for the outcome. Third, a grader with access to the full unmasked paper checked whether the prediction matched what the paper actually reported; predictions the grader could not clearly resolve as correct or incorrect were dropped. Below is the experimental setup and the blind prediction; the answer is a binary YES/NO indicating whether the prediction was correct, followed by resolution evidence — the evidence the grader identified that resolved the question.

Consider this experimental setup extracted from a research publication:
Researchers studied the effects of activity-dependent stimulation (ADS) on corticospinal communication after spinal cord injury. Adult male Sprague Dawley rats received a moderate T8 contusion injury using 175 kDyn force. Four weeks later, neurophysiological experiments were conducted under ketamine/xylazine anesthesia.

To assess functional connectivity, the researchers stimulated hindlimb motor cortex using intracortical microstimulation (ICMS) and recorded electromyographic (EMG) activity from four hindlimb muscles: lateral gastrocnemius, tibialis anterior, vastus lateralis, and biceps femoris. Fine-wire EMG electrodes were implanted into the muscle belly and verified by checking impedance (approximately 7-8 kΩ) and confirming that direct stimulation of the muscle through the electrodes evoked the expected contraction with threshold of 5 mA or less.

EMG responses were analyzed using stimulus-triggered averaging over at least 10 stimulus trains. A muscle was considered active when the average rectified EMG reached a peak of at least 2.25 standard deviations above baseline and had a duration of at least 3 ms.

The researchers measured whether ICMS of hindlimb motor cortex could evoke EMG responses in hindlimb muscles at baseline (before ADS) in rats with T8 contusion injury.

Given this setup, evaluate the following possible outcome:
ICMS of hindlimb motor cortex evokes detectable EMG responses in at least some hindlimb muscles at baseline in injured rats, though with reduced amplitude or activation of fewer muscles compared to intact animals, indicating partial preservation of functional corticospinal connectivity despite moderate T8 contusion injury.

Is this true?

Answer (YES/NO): NO